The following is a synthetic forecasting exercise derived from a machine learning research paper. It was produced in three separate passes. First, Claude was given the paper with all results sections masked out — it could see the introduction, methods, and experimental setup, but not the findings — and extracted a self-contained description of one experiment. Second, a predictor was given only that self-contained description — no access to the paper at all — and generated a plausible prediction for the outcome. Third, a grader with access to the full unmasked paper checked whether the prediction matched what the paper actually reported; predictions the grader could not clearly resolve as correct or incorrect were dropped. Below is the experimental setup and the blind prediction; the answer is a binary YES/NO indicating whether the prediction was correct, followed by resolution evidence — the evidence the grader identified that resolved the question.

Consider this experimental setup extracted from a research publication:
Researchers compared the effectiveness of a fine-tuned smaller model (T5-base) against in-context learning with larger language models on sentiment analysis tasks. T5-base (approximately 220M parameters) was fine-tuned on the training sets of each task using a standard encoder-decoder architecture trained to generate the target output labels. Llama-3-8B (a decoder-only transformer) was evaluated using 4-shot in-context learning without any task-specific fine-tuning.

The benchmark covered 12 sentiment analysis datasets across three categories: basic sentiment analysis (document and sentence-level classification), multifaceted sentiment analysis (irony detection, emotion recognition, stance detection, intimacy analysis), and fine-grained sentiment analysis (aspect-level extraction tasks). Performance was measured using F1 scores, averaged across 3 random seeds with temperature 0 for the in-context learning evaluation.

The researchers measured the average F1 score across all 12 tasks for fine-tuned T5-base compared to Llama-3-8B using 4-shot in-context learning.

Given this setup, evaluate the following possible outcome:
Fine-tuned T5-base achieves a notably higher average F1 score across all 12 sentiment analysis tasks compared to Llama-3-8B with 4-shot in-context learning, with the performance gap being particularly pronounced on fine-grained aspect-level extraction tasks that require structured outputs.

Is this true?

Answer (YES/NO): YES